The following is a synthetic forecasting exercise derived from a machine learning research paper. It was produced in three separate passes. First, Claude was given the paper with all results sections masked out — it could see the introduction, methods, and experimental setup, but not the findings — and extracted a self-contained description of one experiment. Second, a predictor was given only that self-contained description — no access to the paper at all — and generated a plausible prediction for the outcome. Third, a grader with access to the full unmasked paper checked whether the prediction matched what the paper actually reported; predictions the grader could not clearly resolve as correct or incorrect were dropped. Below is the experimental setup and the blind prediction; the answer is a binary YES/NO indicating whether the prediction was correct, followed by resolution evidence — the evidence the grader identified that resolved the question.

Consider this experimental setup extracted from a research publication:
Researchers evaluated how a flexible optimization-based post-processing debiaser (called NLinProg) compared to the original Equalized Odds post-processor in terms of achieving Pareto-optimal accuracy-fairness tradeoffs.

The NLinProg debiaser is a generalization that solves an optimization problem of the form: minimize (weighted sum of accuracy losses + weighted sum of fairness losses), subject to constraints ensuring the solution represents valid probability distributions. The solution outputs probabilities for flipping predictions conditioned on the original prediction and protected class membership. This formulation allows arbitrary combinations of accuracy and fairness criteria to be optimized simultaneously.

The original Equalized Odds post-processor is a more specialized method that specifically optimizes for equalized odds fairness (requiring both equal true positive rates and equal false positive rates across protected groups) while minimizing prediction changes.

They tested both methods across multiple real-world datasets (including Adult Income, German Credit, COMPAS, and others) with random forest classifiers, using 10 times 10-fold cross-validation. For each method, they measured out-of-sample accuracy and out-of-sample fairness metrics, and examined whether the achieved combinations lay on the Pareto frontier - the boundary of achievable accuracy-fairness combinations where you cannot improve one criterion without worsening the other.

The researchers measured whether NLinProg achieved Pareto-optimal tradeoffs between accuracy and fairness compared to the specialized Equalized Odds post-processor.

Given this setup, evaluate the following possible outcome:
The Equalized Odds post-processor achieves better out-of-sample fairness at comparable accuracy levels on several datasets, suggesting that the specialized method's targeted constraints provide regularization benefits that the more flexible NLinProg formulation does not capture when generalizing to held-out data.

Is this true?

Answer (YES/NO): NO